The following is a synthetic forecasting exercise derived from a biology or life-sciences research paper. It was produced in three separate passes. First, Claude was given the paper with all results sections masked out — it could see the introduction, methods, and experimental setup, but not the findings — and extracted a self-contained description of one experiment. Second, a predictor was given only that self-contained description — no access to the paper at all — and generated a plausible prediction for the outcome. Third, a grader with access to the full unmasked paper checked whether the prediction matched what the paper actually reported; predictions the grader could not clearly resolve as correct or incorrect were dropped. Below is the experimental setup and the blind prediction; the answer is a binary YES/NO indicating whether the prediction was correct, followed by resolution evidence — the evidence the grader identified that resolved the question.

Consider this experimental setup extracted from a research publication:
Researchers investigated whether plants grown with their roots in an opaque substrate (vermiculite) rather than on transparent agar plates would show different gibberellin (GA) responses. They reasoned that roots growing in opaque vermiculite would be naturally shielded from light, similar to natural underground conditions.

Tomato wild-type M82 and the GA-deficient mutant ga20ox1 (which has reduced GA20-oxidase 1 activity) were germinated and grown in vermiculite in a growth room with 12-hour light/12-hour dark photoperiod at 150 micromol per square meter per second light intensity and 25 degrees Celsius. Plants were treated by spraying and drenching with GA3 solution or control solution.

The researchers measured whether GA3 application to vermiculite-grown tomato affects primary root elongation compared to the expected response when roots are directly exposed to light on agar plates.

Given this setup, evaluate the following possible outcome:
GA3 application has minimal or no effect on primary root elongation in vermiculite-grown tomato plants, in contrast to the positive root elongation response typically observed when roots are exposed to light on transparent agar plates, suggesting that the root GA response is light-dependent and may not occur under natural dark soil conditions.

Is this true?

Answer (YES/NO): YES